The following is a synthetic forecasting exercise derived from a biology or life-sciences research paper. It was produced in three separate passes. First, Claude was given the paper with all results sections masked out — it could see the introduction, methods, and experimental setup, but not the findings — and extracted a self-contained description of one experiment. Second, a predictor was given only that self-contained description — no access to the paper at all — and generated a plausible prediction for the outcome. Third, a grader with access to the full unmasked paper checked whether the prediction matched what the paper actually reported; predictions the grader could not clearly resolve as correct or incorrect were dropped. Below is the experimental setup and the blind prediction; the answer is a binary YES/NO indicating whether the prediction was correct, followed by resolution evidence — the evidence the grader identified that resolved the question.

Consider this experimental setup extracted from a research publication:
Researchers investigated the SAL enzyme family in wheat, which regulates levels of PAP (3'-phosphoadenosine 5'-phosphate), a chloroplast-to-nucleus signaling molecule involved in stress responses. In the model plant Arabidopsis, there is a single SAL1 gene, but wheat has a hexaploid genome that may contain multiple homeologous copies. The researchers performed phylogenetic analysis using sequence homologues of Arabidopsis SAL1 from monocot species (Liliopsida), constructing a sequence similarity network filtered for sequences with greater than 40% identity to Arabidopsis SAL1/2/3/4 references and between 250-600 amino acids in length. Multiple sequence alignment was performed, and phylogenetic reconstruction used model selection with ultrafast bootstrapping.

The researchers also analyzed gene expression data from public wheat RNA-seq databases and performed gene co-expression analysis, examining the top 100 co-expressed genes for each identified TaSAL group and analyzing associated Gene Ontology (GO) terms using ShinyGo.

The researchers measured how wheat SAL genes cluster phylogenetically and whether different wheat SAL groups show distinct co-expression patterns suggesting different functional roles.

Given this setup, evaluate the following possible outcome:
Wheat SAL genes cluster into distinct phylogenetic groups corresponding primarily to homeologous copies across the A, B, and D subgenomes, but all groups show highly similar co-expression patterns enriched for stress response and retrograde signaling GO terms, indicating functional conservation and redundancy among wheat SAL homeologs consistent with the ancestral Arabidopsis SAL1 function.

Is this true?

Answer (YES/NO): NO